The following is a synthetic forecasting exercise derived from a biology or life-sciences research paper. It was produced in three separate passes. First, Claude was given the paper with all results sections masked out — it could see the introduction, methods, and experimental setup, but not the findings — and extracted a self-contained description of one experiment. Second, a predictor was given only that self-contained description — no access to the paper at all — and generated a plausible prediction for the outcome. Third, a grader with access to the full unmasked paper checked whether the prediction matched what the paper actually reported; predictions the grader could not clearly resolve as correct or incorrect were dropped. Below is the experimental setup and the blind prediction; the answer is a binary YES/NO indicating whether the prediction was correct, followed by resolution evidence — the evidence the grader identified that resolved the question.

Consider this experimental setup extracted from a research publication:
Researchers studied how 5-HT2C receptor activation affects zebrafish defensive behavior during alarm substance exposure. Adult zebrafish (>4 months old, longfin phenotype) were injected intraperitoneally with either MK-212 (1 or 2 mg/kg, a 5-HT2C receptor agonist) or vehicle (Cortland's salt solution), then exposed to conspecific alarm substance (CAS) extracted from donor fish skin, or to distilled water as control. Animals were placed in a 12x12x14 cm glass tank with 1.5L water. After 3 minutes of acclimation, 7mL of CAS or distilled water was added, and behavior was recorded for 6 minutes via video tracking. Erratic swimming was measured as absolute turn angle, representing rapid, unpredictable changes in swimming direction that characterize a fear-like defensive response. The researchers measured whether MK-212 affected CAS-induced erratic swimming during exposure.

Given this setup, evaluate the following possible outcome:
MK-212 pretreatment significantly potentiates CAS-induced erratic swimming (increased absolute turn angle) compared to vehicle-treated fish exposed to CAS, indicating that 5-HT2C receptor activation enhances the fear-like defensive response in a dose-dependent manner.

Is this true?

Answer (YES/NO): NO